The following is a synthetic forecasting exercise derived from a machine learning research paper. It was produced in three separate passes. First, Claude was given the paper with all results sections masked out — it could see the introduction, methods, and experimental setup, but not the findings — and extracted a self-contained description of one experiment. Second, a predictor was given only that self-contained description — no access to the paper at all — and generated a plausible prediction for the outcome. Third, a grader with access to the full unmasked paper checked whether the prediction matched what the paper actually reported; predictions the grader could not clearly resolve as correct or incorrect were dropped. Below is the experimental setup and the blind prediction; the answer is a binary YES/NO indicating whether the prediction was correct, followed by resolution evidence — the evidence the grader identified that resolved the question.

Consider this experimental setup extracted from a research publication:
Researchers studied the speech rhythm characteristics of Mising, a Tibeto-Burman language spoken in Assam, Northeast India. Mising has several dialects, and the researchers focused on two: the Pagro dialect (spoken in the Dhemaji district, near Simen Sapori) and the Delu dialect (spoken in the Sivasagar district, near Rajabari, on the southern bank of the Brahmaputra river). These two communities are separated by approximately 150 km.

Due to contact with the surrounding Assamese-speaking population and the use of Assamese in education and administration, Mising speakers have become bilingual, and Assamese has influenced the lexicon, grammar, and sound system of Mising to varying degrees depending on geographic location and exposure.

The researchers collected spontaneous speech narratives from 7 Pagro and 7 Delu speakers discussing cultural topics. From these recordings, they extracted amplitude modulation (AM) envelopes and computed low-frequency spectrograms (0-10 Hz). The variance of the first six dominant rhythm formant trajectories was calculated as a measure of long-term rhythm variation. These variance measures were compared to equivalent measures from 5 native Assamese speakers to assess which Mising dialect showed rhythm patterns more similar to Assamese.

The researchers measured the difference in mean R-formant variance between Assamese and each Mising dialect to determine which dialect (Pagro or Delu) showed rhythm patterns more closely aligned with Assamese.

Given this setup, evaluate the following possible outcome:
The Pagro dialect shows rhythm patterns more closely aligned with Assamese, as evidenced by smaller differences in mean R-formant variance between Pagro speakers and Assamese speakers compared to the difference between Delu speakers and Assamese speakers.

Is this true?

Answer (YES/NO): NO